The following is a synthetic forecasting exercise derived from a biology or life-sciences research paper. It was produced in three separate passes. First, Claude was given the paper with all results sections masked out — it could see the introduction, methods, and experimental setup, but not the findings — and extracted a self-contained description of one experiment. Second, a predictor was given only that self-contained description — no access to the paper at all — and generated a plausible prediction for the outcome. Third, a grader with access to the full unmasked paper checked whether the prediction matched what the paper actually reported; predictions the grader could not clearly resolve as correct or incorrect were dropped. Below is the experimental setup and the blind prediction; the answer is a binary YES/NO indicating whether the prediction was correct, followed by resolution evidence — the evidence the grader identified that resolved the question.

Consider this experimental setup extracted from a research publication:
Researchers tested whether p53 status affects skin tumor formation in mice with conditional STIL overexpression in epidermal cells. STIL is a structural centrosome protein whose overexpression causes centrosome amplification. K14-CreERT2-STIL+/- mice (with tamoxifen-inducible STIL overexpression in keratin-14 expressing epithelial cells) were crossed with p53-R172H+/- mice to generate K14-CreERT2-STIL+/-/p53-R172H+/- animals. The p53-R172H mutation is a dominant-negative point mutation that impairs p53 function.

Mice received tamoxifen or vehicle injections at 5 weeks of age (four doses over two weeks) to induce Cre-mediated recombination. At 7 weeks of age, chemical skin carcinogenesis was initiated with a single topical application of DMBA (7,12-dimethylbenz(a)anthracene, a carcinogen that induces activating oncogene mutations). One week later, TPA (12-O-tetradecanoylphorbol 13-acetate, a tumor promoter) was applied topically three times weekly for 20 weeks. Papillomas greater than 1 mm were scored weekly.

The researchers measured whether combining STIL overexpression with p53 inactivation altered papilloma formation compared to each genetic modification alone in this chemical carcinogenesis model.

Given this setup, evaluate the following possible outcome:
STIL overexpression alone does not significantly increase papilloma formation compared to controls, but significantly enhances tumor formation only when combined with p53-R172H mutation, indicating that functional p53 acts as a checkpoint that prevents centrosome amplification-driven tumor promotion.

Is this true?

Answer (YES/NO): NO